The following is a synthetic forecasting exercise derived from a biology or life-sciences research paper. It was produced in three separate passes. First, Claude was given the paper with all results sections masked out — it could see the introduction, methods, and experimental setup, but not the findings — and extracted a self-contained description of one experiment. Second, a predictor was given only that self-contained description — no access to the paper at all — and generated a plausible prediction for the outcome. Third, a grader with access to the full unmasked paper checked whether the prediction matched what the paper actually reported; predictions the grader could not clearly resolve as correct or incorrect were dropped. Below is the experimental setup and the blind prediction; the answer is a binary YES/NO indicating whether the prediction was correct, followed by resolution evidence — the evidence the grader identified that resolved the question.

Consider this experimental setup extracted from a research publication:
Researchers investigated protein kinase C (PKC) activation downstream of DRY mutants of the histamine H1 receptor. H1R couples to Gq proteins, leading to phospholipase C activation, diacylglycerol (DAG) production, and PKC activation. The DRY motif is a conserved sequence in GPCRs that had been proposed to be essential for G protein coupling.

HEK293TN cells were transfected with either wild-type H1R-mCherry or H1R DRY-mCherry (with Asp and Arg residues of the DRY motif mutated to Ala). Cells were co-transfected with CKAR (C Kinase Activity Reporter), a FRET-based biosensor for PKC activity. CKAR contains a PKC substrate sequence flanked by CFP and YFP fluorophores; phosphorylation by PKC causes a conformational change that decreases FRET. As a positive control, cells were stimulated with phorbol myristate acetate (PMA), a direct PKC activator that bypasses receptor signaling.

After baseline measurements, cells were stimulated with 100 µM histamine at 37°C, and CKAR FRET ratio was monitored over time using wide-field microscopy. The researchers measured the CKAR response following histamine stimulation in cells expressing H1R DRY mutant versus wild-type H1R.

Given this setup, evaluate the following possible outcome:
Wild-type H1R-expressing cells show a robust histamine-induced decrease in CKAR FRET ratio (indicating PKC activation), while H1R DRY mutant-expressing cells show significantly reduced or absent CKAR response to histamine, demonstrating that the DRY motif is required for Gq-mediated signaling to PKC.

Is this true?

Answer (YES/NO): NO